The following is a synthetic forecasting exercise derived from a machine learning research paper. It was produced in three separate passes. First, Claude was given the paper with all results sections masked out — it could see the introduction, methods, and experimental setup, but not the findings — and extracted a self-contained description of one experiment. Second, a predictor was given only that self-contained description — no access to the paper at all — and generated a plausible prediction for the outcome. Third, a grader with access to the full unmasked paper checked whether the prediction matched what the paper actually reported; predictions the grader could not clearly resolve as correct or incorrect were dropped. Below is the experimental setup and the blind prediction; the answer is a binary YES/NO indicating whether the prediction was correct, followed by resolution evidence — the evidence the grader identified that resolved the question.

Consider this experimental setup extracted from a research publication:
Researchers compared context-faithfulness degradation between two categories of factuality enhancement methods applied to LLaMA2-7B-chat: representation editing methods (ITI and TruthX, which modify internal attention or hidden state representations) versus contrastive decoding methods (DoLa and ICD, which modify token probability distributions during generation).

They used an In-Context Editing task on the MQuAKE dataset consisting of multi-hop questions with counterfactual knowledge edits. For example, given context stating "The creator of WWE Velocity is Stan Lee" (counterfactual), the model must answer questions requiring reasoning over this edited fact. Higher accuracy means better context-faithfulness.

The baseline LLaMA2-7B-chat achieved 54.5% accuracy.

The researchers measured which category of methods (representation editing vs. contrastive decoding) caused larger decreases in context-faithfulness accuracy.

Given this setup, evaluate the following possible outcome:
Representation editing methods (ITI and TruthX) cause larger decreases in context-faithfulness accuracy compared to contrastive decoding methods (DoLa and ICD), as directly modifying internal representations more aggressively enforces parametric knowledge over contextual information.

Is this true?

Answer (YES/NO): YES